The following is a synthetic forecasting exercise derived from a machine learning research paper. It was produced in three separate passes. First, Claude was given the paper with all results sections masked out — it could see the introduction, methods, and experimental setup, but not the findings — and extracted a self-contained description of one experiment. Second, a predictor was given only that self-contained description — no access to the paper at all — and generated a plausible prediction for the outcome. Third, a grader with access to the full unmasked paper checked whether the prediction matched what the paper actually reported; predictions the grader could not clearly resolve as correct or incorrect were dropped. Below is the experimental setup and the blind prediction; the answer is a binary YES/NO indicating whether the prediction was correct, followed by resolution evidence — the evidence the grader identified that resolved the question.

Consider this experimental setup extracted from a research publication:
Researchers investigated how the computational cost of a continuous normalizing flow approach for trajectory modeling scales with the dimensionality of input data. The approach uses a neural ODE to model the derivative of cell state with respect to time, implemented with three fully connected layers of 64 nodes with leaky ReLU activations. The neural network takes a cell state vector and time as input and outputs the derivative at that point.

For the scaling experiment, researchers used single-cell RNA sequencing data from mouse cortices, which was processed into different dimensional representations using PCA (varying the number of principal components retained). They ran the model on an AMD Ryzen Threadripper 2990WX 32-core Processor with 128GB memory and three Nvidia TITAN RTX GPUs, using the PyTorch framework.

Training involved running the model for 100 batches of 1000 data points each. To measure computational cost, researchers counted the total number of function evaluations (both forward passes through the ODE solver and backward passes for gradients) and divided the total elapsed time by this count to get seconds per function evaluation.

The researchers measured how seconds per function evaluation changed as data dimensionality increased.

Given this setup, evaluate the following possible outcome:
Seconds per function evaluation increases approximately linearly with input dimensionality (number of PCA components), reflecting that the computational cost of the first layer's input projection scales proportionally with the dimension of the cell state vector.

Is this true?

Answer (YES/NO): YES